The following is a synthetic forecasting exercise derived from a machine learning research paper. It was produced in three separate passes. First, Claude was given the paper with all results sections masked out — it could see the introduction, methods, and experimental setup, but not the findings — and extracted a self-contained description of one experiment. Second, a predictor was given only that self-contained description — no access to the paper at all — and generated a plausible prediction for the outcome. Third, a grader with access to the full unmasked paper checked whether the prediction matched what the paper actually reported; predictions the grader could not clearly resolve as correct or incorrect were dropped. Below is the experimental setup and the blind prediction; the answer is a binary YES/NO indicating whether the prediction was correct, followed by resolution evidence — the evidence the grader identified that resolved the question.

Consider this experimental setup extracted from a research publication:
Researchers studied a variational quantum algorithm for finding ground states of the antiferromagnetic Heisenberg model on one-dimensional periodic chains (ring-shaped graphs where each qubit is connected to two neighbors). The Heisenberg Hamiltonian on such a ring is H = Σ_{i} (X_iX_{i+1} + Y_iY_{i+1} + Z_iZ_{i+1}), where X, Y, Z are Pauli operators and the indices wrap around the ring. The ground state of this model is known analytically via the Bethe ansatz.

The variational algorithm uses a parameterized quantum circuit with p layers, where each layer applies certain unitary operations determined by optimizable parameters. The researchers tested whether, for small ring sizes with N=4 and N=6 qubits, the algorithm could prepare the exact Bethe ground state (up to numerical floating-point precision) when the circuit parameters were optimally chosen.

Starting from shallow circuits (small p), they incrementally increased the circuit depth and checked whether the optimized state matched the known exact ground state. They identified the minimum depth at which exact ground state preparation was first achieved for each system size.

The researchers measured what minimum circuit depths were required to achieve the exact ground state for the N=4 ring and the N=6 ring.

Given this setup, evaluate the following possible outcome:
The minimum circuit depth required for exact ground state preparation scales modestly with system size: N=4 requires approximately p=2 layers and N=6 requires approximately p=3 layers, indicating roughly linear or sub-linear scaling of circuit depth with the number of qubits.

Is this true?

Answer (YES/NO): NO